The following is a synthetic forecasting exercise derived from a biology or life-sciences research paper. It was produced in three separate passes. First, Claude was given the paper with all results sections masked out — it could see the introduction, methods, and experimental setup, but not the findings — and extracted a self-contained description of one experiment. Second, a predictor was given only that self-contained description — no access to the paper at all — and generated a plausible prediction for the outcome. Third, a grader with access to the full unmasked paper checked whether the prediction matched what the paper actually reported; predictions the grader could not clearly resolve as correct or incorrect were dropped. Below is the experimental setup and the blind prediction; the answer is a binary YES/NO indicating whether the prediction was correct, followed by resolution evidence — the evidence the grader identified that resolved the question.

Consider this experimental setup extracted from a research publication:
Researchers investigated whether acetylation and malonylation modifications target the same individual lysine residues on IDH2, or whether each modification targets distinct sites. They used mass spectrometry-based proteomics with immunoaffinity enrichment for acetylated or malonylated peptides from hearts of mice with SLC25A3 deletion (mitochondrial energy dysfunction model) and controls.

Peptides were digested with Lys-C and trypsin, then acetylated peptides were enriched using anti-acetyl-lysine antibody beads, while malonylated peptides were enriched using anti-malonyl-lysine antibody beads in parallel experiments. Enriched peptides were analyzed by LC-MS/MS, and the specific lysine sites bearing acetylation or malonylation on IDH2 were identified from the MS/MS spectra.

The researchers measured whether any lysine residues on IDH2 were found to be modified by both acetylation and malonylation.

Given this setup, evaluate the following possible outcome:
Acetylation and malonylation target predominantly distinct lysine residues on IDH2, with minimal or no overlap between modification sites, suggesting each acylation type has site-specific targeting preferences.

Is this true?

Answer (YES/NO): NO